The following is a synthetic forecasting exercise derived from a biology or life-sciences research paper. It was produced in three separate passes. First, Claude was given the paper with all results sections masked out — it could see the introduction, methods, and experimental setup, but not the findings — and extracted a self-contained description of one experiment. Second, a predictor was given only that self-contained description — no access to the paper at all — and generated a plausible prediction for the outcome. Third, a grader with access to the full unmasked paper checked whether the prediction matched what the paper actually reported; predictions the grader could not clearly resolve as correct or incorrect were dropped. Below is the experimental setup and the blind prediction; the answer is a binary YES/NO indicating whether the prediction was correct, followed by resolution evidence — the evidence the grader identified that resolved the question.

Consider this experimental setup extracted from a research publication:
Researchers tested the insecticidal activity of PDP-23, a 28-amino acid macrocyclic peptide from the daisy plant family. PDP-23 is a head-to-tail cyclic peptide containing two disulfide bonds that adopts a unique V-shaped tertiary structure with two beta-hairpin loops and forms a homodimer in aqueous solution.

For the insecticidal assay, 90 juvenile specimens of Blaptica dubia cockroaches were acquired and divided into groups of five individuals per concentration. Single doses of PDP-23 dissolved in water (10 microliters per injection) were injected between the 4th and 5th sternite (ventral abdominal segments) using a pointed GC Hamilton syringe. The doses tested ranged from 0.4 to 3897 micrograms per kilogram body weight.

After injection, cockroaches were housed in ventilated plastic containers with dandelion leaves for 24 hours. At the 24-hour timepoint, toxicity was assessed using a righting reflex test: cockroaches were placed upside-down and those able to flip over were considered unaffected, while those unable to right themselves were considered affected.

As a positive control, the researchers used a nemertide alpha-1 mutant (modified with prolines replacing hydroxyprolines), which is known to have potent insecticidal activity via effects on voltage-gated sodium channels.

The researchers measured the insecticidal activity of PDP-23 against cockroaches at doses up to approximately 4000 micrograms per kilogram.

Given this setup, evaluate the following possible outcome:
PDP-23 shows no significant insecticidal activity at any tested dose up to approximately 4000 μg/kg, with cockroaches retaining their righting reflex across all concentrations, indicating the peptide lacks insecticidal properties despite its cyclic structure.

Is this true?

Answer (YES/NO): YES